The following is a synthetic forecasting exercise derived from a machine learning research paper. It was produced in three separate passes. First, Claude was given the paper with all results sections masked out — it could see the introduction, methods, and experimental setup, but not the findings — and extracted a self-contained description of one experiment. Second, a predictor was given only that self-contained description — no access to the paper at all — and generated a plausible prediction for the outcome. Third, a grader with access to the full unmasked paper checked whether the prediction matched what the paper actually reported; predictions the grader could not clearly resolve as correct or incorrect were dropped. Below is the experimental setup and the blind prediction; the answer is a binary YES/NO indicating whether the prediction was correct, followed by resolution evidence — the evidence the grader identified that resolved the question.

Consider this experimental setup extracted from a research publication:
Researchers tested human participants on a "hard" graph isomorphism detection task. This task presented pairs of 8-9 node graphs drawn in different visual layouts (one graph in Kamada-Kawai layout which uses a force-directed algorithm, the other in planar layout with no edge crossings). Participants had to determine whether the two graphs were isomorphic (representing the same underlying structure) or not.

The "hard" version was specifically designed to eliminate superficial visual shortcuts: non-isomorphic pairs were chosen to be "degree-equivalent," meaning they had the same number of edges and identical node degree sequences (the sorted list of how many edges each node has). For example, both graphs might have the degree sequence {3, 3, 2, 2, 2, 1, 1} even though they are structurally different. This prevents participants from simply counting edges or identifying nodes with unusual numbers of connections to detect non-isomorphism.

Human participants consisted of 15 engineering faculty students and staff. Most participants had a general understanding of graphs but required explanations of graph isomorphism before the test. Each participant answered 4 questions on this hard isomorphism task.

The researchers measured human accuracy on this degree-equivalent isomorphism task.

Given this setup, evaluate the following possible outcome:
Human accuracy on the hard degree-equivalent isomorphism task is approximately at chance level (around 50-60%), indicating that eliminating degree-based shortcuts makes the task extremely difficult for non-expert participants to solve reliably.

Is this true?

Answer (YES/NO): NO